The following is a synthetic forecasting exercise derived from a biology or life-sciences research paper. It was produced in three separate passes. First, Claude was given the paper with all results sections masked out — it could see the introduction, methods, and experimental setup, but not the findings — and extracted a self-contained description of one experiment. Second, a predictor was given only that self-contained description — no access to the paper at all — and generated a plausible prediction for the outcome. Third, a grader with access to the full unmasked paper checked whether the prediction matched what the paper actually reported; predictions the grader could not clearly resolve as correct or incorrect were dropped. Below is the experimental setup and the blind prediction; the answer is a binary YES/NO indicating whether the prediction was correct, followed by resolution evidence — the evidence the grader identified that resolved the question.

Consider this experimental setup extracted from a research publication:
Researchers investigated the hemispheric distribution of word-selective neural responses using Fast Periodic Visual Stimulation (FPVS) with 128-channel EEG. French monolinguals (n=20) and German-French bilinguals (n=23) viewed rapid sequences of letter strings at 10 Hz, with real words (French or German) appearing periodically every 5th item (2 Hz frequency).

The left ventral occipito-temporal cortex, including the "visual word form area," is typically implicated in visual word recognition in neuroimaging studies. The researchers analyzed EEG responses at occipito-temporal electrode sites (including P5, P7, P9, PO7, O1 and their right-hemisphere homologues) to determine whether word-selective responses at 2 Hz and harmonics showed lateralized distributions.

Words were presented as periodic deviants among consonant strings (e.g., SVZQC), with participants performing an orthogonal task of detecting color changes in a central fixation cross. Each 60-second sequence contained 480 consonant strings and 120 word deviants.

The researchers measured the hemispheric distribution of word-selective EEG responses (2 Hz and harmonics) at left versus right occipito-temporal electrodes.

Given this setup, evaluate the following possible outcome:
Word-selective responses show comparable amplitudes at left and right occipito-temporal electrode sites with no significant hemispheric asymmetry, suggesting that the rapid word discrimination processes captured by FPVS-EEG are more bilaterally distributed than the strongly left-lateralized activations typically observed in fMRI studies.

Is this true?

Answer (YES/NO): NO